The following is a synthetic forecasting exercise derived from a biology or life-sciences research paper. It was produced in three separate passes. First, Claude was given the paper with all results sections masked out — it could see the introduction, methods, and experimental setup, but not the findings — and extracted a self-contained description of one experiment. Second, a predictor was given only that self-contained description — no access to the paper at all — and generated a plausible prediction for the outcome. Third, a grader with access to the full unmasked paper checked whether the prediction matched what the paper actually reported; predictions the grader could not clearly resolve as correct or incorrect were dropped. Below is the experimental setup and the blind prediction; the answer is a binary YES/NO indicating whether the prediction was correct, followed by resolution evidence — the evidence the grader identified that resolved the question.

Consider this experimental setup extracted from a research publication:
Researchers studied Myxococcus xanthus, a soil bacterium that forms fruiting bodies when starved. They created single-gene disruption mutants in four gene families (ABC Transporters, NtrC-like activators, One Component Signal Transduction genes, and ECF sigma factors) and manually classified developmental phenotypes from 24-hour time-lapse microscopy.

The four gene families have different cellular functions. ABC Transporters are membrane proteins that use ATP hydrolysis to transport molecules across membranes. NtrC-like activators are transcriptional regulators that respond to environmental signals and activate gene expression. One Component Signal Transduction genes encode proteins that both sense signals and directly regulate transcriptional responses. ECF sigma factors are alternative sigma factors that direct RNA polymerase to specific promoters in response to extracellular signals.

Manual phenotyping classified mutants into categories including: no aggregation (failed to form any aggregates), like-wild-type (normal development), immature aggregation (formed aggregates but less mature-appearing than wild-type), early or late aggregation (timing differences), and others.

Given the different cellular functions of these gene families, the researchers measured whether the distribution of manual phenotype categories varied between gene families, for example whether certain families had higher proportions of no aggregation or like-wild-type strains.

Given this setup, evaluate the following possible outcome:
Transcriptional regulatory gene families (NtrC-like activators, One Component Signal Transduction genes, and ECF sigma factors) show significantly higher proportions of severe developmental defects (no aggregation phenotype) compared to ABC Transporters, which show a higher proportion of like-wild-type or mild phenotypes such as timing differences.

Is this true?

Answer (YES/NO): NO